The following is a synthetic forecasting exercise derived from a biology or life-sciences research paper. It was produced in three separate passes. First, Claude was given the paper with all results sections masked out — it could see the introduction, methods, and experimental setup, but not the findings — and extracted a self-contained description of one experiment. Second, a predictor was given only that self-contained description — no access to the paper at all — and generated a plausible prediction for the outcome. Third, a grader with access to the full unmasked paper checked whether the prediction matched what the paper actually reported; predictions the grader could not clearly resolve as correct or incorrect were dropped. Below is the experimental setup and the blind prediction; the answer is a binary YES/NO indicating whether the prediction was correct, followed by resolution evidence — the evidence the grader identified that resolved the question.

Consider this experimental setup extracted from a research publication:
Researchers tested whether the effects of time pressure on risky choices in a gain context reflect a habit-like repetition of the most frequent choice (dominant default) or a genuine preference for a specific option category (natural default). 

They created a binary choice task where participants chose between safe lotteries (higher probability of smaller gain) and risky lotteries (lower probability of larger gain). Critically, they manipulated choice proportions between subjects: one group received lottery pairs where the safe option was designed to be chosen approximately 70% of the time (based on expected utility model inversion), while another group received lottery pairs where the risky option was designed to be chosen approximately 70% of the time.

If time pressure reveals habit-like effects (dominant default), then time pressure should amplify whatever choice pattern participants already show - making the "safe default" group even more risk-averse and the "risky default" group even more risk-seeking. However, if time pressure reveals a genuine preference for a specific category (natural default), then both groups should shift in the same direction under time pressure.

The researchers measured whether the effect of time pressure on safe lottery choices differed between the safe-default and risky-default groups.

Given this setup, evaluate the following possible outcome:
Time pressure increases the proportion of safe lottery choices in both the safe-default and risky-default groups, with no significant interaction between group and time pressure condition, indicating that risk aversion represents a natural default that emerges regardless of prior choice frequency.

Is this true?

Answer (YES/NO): YES